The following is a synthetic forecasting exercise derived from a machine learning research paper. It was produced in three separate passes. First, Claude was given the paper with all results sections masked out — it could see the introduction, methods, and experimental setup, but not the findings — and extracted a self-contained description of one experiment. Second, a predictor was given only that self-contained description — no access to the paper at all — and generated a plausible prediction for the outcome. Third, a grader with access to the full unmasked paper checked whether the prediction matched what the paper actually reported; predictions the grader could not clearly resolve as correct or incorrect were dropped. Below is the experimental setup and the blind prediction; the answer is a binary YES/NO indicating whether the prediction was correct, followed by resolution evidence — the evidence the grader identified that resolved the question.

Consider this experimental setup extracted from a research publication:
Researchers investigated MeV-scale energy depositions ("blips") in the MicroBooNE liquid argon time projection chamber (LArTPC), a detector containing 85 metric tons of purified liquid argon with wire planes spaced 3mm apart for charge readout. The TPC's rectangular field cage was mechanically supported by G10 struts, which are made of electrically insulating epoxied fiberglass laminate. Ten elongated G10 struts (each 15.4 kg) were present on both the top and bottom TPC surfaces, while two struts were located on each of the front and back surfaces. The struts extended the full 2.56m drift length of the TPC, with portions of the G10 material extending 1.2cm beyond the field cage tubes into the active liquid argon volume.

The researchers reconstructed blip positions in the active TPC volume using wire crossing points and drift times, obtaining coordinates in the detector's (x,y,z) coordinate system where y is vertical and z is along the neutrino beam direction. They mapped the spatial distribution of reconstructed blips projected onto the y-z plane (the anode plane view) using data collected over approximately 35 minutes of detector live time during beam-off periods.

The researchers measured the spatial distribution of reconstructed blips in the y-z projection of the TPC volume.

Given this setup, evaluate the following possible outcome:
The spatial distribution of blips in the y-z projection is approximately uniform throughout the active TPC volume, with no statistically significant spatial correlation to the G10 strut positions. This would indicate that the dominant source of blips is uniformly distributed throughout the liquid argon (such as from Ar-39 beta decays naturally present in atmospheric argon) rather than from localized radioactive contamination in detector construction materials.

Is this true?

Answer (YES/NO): NO